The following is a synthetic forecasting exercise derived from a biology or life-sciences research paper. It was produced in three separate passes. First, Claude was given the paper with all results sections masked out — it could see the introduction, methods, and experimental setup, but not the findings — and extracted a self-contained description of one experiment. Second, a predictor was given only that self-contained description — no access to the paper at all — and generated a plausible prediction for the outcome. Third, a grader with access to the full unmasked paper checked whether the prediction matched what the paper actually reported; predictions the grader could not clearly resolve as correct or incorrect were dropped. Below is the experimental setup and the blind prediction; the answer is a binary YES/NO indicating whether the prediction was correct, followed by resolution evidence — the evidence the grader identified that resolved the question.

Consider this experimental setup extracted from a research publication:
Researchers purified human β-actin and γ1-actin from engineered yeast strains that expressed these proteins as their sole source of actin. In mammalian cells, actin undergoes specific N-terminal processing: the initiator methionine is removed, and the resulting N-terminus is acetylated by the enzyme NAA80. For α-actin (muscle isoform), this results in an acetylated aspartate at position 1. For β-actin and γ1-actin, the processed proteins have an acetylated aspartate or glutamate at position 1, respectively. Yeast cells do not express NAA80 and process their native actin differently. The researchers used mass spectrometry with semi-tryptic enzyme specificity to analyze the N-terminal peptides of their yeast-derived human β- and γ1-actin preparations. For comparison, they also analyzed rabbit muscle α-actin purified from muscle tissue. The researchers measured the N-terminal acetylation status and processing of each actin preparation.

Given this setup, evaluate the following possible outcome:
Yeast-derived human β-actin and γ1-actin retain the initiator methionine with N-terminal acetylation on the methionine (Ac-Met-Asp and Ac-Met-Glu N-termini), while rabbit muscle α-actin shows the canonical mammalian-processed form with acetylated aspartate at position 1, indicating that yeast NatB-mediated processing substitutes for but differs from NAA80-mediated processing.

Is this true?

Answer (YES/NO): YES